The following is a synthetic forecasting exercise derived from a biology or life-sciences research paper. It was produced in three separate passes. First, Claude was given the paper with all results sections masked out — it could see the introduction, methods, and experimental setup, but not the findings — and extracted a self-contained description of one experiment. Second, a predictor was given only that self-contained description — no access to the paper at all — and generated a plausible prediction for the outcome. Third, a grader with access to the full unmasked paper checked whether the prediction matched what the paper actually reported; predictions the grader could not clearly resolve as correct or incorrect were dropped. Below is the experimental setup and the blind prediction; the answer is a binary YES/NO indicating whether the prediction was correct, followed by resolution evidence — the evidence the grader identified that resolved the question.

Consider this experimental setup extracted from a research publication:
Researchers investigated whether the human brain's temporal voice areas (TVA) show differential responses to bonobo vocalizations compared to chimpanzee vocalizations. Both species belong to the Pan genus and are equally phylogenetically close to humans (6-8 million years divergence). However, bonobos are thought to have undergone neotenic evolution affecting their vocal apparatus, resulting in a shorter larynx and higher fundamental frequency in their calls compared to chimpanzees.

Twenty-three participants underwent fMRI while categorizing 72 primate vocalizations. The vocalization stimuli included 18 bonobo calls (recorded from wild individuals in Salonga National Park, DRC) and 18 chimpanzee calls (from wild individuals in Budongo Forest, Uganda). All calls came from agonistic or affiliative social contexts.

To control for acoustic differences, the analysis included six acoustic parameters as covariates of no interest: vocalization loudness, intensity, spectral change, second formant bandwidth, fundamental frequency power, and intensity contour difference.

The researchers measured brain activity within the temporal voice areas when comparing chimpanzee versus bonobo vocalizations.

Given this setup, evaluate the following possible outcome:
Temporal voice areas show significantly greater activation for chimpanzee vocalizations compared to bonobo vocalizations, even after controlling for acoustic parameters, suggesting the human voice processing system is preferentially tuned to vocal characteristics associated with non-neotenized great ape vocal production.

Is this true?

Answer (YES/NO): YES